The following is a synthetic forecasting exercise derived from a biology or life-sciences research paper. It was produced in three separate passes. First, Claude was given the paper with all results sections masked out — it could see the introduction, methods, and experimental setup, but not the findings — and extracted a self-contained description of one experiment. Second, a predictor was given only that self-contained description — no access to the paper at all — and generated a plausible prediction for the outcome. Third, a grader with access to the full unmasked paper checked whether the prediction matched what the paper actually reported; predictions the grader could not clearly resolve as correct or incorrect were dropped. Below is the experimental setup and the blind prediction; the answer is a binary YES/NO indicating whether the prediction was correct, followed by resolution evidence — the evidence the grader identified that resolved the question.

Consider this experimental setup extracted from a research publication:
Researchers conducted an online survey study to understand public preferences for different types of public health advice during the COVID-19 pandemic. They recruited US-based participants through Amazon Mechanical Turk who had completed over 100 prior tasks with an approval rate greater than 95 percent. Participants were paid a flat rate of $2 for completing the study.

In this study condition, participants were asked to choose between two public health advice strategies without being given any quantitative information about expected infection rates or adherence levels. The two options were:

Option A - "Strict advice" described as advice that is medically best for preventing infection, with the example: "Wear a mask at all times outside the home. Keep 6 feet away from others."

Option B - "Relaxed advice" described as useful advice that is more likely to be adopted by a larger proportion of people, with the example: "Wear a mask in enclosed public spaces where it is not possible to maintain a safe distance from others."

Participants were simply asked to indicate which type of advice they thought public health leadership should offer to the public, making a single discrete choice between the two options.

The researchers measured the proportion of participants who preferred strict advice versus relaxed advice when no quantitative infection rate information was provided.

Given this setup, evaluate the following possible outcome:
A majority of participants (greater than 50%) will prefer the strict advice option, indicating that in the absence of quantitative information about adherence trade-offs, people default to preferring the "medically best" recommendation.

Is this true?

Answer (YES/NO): NO